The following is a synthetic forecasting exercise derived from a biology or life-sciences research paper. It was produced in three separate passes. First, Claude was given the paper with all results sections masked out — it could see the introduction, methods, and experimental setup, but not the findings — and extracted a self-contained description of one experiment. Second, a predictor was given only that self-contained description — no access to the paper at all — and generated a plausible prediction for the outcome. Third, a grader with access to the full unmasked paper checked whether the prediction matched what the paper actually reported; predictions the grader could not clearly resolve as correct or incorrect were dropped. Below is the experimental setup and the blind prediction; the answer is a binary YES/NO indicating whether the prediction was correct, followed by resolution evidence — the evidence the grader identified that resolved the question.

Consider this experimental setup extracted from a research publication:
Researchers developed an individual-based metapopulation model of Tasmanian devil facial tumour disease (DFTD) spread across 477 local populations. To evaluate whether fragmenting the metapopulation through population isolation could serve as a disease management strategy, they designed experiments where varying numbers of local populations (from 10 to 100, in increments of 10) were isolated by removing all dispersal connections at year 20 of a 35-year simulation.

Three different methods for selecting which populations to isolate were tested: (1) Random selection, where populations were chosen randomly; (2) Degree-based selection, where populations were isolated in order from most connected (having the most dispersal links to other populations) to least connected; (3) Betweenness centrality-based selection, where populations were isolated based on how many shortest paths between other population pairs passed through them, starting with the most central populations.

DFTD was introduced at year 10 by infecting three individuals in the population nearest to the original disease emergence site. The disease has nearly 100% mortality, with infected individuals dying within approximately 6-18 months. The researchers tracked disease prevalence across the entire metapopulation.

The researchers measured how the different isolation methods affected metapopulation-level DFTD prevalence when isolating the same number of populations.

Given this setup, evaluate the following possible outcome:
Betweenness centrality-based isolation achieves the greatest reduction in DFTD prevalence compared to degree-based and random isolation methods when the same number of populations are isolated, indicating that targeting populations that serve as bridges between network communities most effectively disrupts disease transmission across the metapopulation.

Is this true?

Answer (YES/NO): YES